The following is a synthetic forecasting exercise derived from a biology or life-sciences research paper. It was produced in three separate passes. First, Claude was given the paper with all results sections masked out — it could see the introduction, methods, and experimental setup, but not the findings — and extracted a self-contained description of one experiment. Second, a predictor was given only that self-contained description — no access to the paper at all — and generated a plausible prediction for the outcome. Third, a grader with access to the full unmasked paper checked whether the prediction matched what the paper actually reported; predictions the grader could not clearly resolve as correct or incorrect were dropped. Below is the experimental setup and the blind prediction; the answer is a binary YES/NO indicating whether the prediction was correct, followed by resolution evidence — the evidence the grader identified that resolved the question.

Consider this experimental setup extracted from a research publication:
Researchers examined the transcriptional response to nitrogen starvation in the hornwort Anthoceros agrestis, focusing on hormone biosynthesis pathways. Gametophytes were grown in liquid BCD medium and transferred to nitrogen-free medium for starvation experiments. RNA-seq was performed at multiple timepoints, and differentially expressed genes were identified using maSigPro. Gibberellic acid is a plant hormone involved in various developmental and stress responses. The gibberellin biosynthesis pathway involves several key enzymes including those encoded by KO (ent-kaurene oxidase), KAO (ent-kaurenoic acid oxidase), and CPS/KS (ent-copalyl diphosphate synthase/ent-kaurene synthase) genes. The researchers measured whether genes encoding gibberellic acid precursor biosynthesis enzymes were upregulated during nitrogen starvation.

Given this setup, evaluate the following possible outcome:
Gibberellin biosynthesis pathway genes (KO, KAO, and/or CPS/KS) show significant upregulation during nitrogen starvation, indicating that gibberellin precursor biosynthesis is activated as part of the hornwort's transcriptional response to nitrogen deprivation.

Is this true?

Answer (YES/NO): YES